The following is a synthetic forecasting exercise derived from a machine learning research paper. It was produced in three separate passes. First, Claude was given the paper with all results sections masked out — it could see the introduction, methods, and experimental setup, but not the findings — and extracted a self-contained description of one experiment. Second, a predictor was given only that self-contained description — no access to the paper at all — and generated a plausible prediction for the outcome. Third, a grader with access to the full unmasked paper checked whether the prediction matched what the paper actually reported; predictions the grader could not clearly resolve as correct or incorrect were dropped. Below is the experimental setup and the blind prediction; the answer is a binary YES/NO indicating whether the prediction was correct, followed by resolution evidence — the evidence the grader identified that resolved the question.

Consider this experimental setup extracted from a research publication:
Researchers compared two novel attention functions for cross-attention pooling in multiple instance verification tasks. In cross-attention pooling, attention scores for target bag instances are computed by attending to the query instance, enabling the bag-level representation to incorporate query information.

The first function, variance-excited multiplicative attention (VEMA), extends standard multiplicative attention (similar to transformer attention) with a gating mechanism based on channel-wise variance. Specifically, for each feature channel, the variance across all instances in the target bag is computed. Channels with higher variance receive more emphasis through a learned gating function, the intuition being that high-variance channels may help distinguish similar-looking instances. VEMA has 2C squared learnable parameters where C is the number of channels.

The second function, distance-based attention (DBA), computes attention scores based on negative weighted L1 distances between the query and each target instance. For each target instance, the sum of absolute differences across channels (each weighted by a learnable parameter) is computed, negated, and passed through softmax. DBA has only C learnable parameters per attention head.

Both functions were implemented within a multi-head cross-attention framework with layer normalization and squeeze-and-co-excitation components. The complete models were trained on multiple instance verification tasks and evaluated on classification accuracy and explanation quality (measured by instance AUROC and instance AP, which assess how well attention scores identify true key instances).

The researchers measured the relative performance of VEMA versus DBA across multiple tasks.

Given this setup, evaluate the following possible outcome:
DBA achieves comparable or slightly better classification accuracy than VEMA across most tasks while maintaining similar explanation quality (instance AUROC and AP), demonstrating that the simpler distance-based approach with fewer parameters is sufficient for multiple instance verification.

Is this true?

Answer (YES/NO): NO